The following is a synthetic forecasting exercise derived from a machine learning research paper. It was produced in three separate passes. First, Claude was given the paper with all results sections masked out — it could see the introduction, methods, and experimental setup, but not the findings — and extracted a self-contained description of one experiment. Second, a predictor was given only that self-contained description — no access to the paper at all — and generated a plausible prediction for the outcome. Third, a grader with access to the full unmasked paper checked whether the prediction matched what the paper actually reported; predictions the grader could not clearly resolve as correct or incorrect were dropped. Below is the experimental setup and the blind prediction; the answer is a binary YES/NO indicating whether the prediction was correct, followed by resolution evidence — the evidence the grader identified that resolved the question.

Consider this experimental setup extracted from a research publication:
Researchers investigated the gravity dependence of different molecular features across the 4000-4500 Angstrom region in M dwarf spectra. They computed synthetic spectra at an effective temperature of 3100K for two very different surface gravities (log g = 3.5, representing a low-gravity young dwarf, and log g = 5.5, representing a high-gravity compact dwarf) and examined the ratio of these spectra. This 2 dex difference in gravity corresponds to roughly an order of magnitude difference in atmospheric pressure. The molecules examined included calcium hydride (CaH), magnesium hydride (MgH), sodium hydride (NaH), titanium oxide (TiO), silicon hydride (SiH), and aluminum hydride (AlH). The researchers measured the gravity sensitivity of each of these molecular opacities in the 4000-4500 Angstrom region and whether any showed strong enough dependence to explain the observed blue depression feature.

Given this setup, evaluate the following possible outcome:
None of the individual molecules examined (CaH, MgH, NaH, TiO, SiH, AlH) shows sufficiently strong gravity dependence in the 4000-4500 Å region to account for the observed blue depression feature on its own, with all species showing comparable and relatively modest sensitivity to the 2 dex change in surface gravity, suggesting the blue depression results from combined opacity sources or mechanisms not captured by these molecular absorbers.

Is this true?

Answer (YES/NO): NO